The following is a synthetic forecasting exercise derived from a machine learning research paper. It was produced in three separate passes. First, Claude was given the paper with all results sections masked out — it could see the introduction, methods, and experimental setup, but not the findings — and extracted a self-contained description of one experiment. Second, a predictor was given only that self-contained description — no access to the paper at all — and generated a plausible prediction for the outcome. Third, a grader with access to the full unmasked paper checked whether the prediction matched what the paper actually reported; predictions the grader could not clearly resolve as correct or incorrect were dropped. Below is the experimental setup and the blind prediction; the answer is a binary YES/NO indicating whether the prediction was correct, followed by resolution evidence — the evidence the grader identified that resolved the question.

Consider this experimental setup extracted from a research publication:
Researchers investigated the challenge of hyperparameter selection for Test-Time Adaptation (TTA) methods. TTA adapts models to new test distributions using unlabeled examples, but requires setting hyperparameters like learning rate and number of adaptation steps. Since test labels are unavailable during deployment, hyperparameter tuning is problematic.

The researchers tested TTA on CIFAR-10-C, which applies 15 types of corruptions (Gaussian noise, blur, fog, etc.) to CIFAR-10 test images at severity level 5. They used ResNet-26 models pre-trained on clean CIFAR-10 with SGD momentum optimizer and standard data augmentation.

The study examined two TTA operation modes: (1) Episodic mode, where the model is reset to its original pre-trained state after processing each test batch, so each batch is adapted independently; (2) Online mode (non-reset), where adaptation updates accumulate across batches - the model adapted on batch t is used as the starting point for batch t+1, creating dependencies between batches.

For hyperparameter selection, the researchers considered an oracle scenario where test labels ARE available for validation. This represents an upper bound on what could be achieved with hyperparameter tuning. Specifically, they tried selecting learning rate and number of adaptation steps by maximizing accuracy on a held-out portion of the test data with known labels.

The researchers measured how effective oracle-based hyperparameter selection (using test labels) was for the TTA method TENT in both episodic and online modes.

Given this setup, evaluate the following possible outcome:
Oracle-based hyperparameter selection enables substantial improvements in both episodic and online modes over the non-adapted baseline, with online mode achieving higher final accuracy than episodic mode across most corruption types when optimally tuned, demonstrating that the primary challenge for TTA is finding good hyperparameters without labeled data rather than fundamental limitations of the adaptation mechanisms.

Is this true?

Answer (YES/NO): NO